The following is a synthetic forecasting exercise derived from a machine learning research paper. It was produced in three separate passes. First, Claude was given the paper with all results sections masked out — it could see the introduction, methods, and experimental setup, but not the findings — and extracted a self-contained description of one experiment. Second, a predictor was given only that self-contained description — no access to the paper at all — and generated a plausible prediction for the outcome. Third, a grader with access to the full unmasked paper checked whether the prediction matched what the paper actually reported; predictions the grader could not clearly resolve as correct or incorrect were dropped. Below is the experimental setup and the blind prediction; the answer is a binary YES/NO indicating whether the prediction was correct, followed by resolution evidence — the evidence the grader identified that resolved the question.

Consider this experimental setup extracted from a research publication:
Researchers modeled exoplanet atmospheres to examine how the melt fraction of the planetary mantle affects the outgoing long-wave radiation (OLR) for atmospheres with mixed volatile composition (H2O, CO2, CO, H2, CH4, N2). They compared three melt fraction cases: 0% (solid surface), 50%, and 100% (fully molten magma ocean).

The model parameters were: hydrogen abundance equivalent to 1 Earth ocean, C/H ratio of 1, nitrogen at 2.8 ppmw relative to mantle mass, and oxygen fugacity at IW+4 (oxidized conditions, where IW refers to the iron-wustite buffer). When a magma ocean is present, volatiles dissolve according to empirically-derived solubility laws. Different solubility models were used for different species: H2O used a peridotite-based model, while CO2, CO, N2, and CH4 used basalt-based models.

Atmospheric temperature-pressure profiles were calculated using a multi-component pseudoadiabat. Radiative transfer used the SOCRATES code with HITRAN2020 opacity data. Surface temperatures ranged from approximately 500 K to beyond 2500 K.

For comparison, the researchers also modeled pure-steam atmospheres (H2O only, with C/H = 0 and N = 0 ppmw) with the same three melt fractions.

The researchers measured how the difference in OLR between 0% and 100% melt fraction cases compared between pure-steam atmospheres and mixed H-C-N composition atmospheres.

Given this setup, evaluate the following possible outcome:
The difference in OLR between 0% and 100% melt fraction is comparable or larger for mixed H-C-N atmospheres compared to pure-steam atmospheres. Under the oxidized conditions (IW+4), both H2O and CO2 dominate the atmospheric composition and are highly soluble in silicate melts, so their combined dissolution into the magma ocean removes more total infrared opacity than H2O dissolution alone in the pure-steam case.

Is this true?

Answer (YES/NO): NO